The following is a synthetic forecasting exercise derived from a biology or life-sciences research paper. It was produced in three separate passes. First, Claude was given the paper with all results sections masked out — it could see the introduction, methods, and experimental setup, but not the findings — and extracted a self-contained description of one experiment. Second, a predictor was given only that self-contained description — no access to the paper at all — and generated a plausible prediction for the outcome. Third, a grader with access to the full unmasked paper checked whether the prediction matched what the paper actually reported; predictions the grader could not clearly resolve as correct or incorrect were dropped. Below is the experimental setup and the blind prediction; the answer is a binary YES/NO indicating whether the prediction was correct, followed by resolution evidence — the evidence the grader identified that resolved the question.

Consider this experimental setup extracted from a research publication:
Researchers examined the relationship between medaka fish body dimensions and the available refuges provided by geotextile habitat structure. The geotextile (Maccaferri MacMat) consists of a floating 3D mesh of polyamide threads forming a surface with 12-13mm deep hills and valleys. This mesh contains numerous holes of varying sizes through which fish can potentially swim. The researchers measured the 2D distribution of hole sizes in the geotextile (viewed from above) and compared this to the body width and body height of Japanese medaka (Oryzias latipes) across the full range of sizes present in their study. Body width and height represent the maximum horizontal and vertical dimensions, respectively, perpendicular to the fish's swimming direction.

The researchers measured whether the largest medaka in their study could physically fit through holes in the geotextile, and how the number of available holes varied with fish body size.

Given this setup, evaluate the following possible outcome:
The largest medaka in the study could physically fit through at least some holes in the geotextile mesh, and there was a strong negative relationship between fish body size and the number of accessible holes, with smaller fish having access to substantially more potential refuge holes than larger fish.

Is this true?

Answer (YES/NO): YES